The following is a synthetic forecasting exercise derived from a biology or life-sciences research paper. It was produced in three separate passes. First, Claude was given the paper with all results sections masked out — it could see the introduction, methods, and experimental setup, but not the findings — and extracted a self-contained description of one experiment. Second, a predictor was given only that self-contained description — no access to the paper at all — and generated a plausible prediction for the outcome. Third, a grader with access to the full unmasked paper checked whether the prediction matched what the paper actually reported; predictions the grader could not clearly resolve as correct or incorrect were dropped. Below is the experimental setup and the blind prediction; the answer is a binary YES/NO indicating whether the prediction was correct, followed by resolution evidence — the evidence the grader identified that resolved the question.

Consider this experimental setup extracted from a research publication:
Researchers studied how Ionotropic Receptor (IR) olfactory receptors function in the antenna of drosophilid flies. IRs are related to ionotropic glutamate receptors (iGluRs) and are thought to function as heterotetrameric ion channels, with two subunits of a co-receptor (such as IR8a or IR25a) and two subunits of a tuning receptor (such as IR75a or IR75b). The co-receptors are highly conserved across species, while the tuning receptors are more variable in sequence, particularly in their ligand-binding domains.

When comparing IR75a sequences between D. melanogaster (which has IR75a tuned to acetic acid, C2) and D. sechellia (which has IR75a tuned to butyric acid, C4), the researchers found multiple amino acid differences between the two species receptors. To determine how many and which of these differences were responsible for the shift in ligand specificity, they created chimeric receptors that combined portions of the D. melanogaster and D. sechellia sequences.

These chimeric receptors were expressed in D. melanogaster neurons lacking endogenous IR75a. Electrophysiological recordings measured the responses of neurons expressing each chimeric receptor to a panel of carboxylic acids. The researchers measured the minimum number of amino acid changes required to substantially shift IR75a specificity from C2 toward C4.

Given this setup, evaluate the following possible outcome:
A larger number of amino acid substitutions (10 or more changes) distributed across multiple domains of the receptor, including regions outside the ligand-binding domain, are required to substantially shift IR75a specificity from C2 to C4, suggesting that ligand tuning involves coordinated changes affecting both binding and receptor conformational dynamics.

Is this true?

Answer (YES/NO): NO